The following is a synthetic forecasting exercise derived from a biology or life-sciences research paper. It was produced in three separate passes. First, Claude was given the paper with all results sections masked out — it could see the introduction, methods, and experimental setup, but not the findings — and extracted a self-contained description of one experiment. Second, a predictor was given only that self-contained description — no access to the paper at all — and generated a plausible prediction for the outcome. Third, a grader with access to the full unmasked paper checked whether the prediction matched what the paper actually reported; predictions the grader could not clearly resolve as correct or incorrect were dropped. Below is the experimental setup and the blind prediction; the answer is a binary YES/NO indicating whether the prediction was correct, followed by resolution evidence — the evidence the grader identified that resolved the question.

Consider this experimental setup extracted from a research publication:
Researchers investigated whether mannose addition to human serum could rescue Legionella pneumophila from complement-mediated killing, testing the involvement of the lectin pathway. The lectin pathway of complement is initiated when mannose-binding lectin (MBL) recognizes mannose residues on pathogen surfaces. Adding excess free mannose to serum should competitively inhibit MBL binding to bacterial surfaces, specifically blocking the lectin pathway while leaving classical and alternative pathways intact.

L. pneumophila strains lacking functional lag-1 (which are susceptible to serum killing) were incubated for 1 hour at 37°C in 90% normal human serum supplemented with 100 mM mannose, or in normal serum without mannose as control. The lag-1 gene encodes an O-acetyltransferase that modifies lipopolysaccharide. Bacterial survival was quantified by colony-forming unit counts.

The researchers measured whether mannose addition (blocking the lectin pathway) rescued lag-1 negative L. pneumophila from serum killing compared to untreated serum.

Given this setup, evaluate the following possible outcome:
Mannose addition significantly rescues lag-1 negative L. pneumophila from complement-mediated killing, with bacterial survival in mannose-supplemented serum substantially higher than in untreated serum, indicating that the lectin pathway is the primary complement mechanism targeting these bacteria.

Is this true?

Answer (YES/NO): NO